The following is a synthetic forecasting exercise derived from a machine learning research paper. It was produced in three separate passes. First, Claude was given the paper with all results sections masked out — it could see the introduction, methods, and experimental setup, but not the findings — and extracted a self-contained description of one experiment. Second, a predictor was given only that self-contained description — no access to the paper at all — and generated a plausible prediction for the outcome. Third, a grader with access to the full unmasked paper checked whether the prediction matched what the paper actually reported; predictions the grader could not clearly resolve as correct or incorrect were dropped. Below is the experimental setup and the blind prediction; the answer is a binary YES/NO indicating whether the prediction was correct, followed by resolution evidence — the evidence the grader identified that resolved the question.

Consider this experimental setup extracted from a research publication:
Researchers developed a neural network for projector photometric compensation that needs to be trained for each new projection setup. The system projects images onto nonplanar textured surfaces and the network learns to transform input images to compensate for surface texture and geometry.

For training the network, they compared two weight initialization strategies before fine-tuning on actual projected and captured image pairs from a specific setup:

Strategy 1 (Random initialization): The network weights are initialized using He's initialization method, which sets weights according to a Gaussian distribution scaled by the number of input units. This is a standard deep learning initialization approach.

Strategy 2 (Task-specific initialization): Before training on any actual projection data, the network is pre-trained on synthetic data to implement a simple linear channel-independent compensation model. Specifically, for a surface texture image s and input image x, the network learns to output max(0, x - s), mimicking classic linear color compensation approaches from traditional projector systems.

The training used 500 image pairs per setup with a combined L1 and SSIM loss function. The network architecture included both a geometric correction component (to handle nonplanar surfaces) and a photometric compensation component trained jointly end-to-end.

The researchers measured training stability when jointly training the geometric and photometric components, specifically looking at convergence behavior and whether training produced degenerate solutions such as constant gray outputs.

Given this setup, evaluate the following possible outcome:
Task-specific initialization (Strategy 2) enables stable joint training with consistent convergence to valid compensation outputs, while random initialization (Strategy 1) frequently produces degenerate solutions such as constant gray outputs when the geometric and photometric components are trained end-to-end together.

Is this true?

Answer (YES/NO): NO